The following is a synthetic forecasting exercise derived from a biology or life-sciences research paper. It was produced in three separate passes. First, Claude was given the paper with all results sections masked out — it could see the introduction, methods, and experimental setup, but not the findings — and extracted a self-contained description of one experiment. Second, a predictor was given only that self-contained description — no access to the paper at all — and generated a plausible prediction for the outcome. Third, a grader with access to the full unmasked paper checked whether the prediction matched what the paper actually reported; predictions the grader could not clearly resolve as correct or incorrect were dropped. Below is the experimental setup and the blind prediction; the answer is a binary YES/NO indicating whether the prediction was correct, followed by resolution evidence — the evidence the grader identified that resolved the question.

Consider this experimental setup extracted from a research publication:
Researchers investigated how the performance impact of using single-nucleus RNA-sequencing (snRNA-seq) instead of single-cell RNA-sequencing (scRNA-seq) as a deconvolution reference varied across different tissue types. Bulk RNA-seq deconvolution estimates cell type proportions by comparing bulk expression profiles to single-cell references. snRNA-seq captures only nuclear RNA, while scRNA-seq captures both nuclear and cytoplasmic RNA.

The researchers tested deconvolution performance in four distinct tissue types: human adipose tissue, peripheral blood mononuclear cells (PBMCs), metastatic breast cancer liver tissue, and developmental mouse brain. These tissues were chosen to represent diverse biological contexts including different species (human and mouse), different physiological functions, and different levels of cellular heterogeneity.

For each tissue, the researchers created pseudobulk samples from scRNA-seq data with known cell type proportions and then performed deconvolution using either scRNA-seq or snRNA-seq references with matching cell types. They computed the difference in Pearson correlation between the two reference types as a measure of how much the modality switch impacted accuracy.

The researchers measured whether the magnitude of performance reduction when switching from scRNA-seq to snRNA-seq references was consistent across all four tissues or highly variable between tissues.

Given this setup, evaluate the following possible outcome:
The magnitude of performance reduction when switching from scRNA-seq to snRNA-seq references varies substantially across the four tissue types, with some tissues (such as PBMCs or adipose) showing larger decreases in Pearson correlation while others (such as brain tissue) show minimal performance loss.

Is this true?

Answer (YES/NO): NO